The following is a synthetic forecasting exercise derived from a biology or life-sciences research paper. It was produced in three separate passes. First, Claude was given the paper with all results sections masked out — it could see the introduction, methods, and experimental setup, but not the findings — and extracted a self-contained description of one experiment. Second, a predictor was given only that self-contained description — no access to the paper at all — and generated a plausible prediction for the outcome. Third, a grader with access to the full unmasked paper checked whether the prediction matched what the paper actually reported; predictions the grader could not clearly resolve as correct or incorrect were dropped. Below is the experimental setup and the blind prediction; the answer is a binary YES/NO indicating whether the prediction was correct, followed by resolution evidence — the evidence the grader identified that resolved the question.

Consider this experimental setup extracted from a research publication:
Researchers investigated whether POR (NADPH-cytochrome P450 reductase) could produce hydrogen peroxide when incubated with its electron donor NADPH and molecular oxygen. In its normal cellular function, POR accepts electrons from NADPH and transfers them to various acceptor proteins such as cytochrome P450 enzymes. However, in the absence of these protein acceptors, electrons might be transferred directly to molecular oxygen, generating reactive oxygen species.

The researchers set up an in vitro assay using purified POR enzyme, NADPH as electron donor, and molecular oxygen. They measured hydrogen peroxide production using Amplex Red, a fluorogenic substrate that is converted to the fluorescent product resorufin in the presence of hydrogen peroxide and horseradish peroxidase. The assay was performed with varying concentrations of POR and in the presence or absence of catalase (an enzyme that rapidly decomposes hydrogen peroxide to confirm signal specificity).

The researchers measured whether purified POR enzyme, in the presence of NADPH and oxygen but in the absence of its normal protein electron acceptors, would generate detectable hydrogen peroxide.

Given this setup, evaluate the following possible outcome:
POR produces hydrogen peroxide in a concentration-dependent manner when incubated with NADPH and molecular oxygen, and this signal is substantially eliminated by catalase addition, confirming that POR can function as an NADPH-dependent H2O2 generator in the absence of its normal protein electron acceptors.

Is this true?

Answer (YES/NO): YES